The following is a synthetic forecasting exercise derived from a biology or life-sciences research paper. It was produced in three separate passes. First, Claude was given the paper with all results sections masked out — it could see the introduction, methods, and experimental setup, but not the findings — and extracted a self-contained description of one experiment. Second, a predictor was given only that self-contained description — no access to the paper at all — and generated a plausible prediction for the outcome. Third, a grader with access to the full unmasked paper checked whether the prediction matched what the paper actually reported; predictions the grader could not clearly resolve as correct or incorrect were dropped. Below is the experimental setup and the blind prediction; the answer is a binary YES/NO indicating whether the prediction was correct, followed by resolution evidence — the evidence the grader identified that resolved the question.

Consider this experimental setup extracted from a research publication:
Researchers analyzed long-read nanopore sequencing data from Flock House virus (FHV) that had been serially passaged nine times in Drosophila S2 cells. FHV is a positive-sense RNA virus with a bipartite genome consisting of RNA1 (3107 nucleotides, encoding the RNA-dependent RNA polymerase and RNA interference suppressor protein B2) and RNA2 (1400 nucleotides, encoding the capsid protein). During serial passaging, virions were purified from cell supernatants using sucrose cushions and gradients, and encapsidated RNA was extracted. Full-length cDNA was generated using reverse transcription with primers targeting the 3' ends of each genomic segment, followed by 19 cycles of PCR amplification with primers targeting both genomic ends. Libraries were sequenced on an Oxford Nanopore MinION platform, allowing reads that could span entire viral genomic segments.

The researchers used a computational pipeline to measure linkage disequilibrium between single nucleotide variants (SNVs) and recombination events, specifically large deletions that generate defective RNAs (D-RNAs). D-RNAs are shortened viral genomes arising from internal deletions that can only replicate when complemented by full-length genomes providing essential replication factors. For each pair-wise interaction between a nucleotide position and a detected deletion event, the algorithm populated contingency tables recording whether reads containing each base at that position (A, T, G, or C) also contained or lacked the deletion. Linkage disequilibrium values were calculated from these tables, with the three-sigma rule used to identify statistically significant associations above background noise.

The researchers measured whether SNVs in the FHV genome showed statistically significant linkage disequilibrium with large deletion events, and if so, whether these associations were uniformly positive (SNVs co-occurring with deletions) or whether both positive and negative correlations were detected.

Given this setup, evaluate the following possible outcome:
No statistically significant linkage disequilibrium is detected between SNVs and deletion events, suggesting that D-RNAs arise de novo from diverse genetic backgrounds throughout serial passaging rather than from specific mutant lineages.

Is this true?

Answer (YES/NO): NO